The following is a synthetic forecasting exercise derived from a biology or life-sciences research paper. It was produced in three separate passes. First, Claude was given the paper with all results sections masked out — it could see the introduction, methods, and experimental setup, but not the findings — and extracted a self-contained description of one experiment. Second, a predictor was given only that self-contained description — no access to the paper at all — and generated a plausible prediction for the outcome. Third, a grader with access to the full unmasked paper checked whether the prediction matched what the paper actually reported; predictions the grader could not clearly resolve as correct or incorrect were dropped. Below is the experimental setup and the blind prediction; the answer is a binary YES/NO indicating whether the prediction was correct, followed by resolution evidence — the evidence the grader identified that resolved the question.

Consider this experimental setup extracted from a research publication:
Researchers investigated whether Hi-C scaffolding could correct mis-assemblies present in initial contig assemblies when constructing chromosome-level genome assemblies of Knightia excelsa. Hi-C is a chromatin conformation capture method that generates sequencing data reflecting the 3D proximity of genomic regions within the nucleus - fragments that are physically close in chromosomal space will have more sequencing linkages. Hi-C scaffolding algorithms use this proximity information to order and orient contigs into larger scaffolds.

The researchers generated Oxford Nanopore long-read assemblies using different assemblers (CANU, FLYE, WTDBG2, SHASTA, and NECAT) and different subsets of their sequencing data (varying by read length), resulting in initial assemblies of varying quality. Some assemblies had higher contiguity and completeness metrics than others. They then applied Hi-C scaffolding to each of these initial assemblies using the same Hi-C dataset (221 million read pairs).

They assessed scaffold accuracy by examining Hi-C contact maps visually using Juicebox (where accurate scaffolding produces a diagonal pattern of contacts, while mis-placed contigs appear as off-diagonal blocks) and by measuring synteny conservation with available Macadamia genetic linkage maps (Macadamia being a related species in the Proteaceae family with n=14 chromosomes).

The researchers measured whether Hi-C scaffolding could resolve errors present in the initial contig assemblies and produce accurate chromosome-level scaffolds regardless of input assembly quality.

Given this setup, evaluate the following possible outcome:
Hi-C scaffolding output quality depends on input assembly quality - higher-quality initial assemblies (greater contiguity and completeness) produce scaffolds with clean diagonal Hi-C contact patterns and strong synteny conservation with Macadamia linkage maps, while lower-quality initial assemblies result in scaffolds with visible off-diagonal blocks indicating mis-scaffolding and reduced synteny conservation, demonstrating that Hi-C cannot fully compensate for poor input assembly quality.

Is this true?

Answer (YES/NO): YES